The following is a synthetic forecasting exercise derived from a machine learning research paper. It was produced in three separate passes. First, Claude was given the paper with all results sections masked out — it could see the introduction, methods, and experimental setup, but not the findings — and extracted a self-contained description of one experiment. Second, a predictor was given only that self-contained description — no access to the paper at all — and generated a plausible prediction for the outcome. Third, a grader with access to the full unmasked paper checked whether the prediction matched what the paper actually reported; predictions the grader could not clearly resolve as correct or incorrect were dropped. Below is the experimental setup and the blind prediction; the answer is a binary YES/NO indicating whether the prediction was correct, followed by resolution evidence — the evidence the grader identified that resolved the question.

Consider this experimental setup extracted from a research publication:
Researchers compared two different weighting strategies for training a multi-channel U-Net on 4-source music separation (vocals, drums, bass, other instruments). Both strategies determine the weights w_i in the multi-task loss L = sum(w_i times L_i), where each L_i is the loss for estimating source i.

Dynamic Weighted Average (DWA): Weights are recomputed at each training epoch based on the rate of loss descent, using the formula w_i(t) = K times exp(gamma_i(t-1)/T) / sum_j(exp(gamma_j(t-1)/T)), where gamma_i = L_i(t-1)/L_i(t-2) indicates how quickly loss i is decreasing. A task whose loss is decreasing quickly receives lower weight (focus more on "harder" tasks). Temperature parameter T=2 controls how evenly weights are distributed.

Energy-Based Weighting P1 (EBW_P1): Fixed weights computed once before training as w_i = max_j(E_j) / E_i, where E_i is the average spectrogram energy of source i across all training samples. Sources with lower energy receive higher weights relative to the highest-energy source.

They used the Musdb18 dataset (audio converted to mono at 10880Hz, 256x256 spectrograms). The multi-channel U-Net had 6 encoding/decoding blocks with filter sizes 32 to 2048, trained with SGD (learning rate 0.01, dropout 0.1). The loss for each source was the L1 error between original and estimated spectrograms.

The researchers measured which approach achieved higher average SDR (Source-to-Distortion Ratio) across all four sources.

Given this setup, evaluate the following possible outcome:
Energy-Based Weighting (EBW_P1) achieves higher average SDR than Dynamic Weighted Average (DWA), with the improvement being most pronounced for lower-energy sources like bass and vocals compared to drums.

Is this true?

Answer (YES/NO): NO